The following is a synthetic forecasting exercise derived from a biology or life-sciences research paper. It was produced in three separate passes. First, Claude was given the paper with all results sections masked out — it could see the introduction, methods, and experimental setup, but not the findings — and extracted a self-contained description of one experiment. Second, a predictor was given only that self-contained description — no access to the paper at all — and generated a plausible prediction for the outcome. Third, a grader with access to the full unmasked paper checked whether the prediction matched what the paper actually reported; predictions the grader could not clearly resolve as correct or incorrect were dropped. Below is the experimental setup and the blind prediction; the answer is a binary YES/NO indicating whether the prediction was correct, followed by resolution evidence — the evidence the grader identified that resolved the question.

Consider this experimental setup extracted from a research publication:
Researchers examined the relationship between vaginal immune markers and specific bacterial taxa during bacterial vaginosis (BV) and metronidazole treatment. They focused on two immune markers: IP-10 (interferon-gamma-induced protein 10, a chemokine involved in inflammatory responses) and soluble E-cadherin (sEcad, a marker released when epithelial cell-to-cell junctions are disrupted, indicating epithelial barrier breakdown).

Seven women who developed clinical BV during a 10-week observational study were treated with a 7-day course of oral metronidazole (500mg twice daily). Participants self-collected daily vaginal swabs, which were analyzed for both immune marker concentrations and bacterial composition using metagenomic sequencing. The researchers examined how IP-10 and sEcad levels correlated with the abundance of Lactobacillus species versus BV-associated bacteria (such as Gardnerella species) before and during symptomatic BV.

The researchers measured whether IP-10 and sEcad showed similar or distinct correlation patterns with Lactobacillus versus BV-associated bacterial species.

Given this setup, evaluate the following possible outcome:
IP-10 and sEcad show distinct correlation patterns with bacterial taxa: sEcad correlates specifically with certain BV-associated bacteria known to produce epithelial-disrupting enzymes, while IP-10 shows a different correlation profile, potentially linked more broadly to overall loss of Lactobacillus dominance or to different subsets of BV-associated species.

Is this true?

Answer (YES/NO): NO